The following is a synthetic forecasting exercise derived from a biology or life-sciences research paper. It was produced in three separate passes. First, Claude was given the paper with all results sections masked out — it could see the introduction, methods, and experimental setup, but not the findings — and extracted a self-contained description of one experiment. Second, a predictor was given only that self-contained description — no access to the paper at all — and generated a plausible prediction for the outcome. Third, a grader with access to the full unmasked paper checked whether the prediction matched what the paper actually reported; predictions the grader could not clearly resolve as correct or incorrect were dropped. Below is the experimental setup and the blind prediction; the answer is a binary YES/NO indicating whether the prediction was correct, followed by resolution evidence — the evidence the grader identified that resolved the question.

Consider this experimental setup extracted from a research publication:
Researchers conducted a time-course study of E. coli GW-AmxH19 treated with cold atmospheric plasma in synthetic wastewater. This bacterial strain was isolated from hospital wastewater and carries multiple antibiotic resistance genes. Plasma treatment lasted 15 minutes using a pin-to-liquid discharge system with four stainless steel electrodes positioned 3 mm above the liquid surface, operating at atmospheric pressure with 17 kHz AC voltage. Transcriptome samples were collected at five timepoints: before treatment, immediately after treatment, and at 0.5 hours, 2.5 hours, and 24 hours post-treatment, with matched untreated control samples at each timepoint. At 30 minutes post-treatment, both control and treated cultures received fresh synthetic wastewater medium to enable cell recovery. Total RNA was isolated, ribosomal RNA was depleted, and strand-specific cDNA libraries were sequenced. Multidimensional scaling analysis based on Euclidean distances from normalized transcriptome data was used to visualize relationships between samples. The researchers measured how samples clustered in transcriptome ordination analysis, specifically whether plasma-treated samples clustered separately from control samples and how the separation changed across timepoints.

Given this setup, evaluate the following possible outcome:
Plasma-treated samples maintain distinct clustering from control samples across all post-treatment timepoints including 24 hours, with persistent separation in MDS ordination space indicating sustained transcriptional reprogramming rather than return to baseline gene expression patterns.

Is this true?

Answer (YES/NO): NO